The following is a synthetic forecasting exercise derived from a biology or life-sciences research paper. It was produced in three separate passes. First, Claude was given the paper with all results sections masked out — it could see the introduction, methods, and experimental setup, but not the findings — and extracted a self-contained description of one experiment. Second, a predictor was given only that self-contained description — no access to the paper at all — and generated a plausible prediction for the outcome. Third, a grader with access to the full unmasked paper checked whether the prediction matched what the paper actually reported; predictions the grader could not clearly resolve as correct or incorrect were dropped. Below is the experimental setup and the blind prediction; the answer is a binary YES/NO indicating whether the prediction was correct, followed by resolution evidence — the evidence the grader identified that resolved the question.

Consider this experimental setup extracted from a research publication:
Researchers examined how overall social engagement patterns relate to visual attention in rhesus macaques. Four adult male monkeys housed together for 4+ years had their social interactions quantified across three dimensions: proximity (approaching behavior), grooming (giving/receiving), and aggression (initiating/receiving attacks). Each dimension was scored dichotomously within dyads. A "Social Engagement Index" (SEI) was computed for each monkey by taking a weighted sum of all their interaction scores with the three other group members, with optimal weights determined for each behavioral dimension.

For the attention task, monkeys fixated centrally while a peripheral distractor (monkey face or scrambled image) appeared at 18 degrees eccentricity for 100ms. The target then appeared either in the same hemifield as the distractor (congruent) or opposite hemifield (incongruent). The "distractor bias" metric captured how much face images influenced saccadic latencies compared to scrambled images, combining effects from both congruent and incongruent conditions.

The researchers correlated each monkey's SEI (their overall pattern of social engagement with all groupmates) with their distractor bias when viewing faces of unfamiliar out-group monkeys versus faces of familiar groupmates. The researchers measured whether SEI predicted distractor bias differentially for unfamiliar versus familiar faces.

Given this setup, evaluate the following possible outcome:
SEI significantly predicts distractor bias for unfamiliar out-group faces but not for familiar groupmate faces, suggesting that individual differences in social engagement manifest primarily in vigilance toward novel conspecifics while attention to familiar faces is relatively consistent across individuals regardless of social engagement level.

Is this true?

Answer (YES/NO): NO